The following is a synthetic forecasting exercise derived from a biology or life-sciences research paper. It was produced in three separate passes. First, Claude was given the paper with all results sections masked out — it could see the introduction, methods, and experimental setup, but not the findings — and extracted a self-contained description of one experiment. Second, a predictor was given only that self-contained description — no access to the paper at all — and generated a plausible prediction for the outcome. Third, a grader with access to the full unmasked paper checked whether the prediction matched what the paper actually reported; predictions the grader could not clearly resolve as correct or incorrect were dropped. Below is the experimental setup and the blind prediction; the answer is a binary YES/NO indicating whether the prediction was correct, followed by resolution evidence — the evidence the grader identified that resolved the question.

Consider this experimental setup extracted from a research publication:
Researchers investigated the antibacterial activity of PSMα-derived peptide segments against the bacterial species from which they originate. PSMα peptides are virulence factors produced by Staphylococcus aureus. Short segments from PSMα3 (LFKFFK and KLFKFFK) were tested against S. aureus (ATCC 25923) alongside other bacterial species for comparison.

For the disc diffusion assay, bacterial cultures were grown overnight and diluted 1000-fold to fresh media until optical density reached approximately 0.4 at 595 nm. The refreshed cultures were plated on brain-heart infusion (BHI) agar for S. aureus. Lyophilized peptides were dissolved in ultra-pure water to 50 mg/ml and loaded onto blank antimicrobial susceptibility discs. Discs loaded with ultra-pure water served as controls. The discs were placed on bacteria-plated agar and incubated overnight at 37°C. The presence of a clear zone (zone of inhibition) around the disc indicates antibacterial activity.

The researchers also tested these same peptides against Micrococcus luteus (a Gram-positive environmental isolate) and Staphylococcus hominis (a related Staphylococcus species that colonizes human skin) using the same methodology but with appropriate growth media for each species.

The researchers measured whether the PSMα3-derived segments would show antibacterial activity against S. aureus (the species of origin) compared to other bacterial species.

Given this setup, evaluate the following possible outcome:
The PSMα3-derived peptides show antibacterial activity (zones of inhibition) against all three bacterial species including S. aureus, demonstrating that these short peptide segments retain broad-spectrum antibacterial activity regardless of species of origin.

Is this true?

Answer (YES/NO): NO